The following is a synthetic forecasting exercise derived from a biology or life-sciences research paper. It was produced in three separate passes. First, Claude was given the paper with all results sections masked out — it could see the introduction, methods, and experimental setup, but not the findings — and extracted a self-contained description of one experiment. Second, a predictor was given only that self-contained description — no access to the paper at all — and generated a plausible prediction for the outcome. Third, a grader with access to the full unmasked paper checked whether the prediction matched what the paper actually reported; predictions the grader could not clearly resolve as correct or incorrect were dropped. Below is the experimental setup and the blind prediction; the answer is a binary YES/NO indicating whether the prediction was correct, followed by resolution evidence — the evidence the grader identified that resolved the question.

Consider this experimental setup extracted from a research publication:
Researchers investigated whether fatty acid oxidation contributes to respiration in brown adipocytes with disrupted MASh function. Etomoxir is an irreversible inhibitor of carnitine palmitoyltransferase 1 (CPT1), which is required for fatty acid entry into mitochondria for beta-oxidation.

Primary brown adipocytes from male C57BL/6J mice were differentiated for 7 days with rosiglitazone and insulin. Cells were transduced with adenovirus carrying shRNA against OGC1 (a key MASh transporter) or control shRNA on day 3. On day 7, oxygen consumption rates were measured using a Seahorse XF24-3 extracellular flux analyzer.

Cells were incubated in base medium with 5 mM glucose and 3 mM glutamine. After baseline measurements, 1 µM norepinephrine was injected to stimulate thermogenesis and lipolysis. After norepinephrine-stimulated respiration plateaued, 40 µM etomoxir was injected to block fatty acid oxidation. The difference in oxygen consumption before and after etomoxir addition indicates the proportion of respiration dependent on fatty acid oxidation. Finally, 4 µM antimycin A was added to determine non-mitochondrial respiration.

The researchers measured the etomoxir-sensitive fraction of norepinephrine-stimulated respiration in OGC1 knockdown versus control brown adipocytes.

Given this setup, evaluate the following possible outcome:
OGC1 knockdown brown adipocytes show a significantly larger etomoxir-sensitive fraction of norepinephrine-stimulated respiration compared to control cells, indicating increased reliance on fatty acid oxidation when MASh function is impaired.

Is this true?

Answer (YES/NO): NO